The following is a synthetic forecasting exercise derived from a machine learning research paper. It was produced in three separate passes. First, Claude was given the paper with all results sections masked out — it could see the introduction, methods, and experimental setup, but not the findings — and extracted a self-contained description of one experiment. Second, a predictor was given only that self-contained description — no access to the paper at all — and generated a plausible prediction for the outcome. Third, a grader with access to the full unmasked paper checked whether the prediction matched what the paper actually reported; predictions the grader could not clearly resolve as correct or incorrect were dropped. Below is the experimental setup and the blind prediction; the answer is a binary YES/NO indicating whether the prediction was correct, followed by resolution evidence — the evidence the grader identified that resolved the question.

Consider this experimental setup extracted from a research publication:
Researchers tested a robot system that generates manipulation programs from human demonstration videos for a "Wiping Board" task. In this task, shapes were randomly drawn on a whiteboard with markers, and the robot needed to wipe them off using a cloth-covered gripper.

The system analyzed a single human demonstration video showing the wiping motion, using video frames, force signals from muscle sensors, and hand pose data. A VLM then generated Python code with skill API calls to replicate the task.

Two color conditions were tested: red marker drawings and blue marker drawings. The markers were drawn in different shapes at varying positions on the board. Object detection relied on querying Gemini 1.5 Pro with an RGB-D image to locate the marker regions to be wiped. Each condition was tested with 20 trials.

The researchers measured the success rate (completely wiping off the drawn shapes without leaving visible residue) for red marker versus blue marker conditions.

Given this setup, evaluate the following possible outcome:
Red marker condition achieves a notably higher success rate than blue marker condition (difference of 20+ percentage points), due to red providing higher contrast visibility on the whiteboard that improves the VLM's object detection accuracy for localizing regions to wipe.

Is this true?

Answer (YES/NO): NO